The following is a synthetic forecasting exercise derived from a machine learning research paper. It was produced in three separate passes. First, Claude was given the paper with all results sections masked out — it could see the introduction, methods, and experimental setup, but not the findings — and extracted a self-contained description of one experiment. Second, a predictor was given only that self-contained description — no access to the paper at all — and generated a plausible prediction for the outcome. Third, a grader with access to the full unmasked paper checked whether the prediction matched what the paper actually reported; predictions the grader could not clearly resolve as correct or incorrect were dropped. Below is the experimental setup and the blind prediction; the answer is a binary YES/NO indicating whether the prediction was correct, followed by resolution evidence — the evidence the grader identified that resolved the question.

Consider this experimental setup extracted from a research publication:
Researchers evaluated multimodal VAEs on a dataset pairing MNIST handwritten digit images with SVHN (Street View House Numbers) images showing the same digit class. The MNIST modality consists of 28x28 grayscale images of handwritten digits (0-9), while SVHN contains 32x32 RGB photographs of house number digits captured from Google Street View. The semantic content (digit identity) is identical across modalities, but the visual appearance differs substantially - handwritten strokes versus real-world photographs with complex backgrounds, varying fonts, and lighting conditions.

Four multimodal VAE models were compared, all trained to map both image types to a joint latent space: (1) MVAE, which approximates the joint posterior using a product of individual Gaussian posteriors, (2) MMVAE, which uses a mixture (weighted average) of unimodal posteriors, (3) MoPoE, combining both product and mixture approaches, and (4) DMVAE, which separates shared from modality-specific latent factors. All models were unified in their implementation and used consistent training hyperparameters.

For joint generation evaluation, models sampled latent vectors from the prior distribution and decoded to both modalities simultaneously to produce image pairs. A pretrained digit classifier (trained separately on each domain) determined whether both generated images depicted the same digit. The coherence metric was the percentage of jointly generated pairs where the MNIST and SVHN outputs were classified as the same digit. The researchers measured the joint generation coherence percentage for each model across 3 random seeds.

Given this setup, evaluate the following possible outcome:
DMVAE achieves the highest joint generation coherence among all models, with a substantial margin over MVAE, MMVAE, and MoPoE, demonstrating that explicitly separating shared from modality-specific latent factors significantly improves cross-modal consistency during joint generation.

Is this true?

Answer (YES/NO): NO